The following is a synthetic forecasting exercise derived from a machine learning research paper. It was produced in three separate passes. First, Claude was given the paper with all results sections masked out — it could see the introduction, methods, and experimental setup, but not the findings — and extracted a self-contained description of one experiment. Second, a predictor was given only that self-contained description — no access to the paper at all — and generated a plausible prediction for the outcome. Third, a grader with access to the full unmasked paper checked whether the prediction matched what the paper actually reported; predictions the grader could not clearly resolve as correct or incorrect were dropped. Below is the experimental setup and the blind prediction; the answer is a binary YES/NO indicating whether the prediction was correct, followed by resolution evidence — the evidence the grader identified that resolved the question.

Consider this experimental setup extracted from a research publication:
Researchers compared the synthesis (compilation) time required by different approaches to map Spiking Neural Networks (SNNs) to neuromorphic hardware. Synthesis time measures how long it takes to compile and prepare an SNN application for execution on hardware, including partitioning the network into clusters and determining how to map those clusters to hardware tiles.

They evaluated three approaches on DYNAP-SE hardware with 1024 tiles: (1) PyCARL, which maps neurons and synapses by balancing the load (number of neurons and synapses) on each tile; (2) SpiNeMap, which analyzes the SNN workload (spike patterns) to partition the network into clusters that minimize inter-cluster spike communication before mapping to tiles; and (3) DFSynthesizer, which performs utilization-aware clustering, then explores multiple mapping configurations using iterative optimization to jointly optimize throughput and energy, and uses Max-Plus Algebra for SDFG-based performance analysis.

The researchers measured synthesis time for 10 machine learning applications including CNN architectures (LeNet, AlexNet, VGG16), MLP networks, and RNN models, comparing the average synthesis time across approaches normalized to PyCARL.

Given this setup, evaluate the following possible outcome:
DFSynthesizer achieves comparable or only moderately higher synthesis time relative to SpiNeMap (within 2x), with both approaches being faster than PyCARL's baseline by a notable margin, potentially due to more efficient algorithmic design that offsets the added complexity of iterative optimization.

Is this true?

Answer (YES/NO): NO